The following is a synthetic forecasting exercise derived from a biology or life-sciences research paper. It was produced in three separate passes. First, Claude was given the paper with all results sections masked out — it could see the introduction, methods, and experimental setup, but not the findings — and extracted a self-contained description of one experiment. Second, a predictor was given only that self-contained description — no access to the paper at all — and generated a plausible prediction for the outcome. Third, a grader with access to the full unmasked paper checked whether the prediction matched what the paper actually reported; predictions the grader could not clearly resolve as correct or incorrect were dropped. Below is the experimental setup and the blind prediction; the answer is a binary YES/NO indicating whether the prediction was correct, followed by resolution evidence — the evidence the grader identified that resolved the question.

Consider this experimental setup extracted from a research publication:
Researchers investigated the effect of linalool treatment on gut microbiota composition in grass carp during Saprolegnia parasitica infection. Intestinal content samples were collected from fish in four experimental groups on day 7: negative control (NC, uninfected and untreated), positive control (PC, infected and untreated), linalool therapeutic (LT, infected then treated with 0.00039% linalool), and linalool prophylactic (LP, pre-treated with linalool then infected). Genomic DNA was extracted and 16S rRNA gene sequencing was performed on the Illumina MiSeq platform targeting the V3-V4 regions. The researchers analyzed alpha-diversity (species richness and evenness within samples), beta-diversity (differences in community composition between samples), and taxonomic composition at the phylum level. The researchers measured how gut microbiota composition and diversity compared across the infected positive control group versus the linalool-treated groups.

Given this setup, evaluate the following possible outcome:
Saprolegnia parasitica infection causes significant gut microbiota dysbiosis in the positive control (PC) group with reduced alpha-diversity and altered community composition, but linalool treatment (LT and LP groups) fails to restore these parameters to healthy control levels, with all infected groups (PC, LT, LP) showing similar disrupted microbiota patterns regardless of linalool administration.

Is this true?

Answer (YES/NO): NO